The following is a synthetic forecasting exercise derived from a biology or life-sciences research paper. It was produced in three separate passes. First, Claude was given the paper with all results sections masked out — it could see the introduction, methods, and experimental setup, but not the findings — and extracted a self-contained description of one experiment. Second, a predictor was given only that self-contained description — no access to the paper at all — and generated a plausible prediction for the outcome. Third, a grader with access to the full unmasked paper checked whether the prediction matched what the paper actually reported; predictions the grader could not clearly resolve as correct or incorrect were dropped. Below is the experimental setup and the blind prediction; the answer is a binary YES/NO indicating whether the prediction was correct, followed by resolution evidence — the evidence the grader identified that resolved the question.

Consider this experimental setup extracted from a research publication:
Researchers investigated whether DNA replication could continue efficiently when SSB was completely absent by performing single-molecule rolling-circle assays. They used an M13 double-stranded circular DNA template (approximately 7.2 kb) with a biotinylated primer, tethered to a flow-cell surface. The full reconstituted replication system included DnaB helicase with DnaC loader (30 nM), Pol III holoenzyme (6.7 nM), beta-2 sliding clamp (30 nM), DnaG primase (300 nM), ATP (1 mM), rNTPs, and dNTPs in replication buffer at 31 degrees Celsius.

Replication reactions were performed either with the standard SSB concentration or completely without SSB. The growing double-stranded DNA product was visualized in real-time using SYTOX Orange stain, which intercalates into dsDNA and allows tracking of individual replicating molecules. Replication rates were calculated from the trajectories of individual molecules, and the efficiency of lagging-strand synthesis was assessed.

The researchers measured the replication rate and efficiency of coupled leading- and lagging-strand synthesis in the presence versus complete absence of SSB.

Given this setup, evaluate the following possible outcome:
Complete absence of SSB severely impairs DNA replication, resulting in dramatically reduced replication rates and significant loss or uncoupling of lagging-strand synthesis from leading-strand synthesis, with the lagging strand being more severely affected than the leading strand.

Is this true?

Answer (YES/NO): NO